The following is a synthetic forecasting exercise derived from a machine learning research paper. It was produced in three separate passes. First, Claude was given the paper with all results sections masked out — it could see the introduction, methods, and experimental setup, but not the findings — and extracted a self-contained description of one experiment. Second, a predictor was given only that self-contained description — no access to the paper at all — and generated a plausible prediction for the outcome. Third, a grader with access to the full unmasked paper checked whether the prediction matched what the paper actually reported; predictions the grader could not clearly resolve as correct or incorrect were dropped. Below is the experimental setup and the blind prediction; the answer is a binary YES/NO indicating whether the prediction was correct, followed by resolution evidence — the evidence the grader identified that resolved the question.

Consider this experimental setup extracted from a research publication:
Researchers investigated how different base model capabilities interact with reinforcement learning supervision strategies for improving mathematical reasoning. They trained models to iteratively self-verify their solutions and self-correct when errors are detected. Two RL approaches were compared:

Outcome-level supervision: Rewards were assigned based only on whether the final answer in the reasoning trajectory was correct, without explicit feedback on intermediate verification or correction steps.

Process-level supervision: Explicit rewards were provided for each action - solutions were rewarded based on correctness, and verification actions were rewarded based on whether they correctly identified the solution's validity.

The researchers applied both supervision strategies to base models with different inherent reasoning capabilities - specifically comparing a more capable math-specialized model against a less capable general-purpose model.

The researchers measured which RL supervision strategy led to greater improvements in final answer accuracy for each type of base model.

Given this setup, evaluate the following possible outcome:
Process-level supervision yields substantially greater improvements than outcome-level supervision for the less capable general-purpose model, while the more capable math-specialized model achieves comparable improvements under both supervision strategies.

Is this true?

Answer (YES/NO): NO